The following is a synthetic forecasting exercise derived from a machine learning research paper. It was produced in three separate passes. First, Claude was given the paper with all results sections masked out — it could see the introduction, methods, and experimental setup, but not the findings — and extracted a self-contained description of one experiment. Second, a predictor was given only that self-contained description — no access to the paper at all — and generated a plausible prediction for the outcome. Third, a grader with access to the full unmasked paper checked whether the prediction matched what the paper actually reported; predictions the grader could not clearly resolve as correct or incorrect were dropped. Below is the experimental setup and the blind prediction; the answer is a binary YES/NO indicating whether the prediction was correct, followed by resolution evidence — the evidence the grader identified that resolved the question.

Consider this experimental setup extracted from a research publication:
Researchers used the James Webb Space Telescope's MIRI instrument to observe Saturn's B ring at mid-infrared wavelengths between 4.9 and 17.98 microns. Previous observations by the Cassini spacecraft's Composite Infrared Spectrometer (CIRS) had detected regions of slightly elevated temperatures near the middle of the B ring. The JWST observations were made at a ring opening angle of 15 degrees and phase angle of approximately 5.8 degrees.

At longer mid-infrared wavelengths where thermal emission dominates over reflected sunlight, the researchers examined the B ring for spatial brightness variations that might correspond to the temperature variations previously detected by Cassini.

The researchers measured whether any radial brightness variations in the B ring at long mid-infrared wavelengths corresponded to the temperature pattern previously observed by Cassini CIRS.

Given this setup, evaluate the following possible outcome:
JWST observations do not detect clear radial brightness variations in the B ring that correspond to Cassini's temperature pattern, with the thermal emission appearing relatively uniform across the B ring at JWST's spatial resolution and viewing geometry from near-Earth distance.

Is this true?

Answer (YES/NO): NO